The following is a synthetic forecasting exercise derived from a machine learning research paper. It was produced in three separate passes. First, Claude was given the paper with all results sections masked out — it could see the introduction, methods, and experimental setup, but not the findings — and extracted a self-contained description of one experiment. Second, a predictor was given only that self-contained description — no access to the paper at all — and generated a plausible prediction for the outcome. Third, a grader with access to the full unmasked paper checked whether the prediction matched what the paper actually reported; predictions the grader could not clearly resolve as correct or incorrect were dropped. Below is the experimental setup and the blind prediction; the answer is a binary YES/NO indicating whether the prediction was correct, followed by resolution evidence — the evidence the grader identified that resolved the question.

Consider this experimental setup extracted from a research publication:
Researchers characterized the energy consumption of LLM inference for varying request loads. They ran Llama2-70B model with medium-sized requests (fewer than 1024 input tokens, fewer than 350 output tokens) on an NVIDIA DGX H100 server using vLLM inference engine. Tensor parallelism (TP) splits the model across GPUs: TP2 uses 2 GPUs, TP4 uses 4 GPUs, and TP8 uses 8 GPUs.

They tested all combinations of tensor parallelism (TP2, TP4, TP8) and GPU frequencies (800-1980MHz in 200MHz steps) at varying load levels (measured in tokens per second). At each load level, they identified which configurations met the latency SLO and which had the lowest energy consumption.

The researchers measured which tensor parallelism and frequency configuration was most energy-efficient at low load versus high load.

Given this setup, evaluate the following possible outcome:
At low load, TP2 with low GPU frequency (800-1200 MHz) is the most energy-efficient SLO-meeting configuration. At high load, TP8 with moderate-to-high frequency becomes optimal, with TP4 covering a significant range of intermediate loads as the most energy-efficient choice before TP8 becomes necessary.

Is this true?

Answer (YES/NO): NO